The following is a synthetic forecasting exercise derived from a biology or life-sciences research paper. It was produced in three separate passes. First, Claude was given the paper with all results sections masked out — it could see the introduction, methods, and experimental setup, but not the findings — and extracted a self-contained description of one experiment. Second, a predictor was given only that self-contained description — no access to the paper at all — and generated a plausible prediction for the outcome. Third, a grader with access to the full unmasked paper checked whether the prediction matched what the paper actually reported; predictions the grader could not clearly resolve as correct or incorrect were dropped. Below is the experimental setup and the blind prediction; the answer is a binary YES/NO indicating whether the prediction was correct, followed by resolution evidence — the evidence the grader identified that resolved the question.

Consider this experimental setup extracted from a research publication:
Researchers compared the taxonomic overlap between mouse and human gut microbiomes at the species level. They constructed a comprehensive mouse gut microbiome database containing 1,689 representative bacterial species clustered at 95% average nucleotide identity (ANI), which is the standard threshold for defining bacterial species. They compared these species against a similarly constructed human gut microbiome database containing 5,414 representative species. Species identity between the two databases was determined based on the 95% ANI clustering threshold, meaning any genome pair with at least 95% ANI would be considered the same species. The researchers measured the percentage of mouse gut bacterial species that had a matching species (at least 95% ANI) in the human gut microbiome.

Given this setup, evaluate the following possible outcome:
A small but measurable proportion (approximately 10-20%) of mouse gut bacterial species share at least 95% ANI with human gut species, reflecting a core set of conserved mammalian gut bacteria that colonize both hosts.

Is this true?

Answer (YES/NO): YES